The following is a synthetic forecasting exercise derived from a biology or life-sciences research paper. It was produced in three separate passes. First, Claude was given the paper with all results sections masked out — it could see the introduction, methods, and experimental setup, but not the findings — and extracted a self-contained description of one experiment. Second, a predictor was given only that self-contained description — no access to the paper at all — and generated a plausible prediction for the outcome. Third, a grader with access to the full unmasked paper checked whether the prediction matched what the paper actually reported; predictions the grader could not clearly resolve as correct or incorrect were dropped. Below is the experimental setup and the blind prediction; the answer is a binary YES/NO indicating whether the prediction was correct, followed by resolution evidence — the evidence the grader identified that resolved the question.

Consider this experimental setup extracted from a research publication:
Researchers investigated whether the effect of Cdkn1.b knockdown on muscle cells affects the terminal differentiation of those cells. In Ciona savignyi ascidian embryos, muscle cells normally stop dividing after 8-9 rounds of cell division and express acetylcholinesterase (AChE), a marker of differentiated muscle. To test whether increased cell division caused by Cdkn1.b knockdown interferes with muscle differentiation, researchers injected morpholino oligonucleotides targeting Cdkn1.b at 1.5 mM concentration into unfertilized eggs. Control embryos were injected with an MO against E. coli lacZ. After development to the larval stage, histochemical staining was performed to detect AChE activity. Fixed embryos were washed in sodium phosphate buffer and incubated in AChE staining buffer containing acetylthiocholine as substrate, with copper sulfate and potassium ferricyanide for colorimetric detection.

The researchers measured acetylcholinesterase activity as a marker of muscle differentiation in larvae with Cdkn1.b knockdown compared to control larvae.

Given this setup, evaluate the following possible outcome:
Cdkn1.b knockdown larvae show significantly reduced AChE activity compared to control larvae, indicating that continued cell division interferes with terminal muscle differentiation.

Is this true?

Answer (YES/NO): NO